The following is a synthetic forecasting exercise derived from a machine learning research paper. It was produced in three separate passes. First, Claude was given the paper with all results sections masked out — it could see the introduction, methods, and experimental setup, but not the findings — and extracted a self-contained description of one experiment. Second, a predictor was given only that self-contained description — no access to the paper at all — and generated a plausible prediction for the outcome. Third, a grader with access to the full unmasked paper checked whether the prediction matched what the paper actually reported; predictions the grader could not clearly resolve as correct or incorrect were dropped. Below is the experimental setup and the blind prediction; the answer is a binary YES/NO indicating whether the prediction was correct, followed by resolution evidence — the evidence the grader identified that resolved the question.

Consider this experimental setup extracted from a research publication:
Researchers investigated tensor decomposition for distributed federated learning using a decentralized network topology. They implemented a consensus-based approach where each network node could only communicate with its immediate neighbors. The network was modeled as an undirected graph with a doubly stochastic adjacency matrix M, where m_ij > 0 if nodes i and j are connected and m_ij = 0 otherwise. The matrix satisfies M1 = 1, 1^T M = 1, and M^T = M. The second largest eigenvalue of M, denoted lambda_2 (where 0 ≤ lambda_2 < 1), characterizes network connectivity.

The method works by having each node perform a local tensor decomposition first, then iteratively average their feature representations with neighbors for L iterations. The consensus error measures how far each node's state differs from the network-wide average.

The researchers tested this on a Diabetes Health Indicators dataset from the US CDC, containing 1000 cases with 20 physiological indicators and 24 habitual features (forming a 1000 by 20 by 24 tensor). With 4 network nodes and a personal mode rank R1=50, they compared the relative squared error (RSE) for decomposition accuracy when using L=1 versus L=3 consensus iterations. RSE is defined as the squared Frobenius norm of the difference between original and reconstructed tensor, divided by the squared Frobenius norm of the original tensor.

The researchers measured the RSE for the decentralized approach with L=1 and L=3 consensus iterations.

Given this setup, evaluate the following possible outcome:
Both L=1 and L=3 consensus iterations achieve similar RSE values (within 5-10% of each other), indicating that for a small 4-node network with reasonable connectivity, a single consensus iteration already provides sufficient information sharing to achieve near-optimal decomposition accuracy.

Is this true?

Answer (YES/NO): NO